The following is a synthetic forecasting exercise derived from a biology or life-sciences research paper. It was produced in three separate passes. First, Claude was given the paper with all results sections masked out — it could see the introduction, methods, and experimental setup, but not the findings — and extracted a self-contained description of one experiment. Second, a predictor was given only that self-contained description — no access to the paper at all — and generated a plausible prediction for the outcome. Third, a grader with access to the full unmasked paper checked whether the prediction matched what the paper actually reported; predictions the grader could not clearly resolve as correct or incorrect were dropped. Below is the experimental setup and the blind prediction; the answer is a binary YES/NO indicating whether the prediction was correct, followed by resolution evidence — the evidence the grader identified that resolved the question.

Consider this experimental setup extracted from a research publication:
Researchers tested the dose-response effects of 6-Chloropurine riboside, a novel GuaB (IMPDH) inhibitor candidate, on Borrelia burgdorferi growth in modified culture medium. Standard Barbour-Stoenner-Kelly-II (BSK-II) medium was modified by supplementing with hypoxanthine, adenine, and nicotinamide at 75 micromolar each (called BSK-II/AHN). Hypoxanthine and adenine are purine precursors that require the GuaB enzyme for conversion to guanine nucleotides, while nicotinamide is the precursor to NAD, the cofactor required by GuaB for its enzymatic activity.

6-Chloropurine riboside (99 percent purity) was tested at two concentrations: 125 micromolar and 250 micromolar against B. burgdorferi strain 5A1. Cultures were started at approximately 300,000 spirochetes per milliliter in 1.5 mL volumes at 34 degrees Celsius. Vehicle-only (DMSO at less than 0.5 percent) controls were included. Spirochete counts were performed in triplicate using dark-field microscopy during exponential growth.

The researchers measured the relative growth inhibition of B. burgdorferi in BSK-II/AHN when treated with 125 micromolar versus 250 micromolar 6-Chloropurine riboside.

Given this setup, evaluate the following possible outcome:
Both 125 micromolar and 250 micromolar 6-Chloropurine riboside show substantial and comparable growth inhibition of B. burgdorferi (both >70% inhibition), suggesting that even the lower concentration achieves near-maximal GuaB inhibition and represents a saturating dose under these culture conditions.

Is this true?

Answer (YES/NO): NO